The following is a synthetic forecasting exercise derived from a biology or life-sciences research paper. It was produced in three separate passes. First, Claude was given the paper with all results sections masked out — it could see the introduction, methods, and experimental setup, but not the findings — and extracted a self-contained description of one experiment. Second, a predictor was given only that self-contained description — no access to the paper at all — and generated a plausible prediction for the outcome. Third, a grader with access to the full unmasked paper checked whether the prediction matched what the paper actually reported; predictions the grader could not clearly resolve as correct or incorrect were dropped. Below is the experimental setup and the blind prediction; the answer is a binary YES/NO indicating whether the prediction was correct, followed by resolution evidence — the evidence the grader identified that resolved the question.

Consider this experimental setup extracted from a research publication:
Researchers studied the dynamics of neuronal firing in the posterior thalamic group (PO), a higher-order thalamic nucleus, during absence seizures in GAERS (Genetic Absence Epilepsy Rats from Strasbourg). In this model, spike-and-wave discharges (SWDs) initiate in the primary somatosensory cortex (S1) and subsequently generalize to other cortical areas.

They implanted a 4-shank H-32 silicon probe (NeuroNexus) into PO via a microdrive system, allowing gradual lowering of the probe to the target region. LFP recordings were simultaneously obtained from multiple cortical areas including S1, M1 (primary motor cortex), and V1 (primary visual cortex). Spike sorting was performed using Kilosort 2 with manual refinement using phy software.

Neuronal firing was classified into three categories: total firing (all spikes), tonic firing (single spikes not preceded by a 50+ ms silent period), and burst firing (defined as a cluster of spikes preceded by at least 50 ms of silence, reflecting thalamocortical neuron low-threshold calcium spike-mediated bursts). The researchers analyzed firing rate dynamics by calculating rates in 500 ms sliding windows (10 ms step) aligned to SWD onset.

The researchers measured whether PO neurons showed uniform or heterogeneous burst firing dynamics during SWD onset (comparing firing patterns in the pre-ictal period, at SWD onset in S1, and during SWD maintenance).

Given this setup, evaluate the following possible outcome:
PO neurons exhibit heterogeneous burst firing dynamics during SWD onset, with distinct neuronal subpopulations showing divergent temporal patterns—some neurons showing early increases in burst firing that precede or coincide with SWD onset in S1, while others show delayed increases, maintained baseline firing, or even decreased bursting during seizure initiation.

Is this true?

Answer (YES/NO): NO